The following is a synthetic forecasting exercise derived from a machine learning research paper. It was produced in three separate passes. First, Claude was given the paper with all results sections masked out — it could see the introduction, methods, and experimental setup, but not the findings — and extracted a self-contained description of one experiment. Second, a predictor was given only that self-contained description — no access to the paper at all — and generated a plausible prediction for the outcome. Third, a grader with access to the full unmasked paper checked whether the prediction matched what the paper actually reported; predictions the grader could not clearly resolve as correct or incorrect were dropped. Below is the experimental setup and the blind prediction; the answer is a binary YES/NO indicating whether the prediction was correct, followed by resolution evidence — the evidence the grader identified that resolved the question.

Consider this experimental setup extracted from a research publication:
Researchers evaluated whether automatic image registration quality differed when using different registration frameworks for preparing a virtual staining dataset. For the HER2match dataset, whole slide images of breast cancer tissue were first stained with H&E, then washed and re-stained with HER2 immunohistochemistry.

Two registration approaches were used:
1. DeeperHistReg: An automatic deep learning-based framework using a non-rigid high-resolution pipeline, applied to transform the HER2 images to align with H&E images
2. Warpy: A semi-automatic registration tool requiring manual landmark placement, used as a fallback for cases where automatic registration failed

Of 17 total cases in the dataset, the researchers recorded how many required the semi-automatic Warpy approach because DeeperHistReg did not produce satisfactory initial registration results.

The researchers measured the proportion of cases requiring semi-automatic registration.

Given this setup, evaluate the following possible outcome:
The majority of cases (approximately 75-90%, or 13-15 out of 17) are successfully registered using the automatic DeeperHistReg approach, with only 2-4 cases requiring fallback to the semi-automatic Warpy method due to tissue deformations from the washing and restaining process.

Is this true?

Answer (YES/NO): YES